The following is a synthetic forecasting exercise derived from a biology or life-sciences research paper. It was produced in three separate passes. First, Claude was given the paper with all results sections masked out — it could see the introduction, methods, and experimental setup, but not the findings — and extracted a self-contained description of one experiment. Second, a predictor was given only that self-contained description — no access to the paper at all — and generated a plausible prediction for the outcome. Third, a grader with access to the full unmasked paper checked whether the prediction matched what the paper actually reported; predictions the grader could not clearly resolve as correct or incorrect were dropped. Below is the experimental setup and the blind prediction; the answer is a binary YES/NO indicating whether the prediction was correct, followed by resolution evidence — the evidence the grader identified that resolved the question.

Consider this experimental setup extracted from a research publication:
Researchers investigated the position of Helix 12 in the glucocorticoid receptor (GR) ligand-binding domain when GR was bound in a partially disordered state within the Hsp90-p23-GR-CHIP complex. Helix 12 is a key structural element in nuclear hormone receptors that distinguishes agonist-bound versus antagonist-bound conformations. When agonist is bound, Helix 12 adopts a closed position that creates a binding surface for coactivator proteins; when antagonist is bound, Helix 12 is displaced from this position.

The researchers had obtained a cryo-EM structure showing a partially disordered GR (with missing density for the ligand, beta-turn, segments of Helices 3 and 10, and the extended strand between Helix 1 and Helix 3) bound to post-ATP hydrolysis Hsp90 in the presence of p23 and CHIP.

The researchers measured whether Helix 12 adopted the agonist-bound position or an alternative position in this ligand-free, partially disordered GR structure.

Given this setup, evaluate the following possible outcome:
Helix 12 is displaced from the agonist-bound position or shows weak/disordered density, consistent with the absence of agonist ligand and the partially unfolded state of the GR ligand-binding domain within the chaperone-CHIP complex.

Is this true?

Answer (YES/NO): NO